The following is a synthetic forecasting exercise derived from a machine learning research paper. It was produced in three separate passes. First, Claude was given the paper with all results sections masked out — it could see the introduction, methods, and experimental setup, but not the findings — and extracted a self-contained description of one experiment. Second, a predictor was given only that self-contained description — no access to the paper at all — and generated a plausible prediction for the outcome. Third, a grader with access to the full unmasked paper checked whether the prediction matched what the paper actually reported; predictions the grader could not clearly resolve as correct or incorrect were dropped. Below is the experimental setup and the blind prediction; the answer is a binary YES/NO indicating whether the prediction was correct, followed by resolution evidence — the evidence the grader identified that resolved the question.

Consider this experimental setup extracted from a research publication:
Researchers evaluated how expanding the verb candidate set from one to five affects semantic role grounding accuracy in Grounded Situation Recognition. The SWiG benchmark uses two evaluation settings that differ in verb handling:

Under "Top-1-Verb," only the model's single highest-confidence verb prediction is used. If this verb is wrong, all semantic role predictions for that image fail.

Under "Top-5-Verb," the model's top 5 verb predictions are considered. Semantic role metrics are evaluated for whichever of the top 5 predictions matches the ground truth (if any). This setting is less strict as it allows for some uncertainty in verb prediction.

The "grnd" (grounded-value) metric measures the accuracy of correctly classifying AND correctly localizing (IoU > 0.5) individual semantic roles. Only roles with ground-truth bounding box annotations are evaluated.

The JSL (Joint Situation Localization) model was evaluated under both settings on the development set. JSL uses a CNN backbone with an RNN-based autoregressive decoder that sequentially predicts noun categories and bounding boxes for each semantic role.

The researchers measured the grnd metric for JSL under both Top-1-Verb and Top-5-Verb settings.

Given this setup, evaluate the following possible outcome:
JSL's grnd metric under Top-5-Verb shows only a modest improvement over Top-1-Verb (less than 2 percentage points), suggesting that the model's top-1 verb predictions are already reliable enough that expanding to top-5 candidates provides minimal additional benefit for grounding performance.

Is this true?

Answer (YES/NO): NO